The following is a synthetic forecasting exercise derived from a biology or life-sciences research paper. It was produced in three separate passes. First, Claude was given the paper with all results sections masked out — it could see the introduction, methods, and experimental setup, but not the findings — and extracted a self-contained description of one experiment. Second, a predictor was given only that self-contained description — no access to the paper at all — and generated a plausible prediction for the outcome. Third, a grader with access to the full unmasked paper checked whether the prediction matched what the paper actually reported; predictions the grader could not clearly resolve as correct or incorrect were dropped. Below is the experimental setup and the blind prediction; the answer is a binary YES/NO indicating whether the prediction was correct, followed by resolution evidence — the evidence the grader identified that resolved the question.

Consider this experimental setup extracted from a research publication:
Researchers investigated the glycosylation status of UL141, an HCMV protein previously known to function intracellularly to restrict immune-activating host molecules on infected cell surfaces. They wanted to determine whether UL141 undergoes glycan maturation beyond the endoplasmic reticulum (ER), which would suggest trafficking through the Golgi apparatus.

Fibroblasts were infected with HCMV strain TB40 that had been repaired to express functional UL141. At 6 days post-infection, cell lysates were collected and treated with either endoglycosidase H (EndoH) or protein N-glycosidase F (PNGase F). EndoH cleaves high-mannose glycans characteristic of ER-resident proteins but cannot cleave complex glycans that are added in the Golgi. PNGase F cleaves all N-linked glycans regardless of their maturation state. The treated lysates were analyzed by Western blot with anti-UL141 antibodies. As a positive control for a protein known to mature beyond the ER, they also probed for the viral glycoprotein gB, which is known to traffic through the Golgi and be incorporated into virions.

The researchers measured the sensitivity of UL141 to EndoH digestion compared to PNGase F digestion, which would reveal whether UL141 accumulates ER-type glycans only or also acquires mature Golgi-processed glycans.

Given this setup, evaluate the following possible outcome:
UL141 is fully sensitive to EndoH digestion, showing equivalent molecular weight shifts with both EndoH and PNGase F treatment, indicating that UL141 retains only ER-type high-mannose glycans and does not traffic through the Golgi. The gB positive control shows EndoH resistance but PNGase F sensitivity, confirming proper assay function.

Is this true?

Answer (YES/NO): NO